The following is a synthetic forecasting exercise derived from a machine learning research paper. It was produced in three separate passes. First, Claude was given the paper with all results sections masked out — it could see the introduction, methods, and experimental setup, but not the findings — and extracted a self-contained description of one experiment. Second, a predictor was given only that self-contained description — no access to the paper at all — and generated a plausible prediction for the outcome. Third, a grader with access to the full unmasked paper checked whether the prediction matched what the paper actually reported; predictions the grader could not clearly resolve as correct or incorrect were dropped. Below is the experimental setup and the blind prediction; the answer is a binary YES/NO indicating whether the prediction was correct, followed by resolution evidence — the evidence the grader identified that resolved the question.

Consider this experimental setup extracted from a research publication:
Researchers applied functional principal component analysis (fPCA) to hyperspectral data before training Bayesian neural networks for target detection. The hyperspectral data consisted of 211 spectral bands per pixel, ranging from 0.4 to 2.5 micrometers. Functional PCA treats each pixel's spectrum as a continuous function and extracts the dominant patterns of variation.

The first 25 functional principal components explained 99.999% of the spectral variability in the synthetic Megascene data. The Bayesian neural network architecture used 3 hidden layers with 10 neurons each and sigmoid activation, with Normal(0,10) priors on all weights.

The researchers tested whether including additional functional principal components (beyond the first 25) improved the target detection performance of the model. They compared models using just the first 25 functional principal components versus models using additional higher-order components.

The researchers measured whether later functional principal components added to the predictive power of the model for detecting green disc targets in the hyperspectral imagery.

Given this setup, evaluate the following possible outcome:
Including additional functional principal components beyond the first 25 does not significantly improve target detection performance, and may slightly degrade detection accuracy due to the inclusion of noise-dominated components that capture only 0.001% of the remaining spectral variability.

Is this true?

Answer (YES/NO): NO